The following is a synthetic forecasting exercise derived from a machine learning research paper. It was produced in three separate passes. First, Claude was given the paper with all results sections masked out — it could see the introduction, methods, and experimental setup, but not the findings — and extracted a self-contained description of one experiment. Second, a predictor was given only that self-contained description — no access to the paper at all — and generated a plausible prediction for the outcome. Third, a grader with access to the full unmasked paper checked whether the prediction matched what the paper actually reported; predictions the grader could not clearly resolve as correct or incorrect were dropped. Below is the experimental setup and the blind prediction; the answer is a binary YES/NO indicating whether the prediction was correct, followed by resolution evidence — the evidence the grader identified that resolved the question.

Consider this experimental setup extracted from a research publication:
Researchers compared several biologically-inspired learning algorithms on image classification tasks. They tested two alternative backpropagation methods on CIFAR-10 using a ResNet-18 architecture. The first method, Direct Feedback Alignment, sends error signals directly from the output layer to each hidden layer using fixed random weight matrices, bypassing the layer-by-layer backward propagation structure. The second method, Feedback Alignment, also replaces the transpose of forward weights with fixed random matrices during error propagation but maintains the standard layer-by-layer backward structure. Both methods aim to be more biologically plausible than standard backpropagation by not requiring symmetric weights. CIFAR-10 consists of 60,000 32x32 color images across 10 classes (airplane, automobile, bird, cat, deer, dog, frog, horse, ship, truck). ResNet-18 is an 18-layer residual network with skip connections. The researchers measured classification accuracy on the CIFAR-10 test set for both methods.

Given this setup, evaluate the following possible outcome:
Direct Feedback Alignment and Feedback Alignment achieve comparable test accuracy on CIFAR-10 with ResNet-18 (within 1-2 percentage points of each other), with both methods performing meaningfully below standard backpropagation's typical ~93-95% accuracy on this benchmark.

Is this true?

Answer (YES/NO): NO